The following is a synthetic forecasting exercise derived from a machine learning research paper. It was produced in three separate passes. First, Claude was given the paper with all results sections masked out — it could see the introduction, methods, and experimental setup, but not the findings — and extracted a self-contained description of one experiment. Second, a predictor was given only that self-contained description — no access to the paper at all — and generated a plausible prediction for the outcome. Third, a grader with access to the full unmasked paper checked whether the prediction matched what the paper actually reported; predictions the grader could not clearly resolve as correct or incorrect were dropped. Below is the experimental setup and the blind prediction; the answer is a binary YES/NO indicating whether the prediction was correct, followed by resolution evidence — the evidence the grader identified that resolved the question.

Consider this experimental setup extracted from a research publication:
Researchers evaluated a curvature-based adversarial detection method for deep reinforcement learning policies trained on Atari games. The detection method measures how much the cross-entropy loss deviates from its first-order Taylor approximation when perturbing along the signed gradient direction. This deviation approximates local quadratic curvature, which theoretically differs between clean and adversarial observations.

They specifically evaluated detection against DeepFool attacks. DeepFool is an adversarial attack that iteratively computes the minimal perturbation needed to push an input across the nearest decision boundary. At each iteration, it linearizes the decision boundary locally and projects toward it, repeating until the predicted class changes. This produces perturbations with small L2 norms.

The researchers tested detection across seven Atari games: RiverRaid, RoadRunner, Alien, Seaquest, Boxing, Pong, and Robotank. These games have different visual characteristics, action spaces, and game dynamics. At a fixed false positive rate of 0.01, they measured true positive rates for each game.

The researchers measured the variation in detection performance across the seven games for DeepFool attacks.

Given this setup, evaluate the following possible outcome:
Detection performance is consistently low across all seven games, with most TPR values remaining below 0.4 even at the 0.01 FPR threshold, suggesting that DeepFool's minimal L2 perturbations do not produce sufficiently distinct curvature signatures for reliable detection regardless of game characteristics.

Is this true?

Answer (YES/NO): NO